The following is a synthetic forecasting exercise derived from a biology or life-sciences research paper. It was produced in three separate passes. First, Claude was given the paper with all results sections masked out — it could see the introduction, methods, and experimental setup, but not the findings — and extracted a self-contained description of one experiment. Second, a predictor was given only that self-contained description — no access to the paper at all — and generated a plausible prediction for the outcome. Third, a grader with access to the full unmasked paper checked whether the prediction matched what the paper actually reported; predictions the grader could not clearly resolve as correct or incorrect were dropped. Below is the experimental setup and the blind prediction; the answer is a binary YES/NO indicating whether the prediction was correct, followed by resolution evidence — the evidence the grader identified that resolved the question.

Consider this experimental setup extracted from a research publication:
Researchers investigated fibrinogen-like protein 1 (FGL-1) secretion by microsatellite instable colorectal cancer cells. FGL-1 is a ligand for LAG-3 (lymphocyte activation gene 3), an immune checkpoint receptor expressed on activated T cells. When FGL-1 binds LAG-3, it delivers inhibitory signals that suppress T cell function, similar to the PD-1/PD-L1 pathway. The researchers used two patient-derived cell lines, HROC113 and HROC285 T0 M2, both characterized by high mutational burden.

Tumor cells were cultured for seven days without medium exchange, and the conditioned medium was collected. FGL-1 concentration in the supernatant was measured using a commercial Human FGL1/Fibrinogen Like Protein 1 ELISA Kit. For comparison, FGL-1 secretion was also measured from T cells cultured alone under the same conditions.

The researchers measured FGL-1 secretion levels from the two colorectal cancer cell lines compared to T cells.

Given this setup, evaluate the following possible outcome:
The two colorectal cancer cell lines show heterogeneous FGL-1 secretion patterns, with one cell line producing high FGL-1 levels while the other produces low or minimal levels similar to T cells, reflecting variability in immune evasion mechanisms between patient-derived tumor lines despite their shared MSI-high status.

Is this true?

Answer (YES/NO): NO